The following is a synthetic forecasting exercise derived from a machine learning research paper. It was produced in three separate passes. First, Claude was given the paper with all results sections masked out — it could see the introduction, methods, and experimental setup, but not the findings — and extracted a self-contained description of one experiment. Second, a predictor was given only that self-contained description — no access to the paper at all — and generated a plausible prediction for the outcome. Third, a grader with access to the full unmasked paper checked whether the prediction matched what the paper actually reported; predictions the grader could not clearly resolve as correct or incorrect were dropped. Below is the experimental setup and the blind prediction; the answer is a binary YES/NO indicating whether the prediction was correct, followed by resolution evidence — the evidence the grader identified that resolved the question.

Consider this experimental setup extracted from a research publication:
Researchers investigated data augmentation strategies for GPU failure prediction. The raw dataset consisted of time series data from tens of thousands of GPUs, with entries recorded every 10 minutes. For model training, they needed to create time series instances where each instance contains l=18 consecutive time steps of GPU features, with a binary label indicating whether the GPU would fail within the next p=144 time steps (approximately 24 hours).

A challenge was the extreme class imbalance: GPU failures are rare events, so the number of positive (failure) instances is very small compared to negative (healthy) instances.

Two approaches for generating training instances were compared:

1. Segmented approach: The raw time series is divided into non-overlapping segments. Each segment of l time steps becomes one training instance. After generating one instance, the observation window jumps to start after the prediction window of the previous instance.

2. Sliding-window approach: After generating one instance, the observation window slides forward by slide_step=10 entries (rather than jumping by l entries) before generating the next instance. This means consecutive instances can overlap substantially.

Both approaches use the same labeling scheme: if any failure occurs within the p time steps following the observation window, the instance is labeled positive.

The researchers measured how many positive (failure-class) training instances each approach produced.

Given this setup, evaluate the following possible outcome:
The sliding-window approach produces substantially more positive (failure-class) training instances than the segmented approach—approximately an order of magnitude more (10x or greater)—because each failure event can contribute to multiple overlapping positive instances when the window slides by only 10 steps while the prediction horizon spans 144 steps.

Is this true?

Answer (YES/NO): YES